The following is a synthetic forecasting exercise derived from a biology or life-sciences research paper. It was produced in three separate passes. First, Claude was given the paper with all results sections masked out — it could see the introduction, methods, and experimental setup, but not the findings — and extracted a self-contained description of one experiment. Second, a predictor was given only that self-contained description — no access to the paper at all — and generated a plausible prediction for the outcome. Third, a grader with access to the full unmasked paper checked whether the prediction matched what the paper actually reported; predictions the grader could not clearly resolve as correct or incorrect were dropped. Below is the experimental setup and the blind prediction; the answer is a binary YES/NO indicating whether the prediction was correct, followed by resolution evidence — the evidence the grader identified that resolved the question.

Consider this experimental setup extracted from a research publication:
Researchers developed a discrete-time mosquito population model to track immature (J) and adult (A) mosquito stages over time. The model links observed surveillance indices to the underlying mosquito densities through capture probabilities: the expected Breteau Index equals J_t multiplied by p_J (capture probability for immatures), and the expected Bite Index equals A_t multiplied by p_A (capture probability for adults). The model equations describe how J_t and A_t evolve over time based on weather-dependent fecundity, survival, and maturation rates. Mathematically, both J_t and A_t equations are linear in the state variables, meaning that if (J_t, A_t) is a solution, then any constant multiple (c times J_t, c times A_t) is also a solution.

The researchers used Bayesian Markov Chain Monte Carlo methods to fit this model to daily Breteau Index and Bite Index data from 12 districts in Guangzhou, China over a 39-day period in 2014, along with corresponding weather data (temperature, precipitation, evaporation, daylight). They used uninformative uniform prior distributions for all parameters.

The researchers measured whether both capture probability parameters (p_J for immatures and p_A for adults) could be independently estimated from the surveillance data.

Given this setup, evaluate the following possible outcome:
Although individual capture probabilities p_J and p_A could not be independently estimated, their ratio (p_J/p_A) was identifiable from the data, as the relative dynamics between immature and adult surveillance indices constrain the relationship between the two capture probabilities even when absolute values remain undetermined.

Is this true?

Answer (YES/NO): YES